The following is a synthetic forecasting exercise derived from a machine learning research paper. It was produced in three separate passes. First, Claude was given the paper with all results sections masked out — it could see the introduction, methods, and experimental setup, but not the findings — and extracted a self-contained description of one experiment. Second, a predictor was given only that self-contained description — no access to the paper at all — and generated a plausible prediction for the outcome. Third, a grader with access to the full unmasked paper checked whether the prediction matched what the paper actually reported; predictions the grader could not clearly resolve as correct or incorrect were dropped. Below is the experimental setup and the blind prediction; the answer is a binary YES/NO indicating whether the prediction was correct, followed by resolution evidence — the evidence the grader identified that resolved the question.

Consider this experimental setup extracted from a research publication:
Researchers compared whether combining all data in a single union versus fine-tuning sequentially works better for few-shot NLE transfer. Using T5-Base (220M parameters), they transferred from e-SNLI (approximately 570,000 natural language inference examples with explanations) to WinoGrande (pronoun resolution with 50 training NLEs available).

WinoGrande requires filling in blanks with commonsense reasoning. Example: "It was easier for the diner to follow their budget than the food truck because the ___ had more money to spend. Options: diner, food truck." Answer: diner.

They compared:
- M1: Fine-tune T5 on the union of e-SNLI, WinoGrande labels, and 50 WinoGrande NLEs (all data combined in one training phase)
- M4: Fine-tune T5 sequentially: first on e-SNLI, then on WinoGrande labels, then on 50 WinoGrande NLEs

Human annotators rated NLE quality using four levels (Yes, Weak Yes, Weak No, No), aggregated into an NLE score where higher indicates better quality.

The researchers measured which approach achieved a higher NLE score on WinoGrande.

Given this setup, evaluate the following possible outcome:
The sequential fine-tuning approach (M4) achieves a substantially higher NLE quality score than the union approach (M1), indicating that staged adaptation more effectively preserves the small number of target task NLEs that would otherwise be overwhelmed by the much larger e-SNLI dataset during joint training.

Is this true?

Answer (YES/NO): YES